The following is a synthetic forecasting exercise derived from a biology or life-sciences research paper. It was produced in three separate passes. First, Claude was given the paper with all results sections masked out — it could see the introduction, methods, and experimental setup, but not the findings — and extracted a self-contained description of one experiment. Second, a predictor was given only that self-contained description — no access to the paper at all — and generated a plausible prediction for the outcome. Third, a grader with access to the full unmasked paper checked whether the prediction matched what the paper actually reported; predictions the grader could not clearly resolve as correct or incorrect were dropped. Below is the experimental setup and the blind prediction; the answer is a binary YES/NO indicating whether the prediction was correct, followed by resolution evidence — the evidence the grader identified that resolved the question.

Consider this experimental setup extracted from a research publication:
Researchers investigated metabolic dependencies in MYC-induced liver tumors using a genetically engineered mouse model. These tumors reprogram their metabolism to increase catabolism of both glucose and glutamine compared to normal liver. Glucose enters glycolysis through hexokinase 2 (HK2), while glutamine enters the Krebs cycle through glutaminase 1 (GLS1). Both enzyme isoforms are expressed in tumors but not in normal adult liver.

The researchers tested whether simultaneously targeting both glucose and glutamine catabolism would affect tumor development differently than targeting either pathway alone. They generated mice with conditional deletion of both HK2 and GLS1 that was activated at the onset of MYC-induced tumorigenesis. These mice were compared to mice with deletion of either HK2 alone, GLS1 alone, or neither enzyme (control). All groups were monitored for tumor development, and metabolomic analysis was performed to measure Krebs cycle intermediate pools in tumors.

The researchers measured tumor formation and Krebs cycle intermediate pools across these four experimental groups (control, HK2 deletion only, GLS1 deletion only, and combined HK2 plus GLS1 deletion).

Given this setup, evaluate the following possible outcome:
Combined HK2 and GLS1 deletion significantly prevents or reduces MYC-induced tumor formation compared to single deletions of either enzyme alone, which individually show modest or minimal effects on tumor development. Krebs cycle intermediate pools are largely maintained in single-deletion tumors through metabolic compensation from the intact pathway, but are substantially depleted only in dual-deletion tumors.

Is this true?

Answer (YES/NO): NO